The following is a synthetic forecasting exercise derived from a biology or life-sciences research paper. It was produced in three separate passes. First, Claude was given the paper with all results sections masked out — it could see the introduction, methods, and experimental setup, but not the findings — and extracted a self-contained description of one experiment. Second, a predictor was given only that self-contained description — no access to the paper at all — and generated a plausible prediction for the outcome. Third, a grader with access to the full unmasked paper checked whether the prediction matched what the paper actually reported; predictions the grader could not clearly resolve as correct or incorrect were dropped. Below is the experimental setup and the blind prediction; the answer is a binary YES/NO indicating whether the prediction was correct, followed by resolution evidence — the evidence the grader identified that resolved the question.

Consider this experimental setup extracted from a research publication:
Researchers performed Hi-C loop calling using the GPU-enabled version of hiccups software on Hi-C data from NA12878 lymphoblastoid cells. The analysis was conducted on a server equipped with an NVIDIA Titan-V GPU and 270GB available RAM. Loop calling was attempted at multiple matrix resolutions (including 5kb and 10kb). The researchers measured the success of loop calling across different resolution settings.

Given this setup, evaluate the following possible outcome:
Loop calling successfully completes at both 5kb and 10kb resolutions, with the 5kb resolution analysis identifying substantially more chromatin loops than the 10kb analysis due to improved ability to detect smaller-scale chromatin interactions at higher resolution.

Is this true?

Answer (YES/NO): NO